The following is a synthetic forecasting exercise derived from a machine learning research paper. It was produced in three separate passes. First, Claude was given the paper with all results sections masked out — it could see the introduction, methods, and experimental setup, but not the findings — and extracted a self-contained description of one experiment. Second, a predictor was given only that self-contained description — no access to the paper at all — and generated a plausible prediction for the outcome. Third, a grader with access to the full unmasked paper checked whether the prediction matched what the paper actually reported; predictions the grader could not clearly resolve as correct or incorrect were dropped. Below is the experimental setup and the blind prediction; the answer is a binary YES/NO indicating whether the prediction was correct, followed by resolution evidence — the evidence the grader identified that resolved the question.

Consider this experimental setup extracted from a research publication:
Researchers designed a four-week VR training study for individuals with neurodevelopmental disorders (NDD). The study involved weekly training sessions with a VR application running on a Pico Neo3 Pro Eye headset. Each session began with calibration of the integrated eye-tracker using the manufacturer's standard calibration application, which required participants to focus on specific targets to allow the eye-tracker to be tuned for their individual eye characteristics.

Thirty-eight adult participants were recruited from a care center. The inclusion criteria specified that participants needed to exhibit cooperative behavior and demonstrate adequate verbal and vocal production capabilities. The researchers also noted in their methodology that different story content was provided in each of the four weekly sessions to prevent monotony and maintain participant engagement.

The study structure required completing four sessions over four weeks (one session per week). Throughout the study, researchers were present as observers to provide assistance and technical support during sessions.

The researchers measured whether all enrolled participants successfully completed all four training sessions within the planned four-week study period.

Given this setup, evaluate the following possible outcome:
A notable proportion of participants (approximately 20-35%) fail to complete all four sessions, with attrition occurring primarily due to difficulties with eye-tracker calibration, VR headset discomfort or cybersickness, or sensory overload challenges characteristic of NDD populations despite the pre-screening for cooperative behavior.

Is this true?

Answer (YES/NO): NO